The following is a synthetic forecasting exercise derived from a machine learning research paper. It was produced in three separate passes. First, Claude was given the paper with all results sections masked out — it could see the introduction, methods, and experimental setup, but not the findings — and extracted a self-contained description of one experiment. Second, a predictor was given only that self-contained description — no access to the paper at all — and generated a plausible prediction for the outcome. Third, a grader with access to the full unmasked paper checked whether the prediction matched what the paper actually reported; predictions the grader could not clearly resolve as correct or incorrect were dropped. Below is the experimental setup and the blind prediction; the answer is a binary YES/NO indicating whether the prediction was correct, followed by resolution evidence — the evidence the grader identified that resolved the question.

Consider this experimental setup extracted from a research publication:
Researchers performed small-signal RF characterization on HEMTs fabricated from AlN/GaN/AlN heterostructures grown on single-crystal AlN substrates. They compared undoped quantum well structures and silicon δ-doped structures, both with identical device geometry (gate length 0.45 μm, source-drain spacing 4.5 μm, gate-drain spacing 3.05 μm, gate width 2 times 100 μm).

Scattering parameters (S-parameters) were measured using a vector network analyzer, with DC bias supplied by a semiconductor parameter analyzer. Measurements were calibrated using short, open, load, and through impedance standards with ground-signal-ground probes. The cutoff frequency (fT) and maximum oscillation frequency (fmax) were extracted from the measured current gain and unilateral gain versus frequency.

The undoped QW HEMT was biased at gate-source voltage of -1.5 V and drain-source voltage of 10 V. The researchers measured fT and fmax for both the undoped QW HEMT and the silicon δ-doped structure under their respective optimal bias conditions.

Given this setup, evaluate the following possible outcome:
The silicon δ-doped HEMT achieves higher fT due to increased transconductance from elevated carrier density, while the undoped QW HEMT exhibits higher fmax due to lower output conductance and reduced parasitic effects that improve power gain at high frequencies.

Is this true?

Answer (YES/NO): NO